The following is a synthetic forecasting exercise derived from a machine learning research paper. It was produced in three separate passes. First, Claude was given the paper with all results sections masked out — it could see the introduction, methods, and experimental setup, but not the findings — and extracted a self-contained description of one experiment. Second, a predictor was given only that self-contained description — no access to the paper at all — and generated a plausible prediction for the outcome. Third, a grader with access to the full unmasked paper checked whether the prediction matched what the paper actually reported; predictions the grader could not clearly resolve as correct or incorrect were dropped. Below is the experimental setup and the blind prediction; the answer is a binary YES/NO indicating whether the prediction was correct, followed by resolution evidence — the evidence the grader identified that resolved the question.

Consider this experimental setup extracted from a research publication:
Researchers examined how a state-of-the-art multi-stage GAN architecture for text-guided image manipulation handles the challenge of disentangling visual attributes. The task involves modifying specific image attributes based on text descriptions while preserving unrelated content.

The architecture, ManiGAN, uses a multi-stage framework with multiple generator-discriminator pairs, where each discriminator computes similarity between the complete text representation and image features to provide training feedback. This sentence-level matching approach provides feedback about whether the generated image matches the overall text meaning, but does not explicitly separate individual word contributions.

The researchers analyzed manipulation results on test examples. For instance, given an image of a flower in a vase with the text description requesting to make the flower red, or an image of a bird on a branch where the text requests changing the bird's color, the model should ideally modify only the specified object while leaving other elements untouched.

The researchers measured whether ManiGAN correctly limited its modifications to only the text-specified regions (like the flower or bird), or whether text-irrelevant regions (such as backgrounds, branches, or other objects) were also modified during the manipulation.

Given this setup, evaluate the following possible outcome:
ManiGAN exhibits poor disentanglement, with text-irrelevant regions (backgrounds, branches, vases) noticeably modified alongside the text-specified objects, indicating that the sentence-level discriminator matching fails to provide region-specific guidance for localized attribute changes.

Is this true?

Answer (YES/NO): YES